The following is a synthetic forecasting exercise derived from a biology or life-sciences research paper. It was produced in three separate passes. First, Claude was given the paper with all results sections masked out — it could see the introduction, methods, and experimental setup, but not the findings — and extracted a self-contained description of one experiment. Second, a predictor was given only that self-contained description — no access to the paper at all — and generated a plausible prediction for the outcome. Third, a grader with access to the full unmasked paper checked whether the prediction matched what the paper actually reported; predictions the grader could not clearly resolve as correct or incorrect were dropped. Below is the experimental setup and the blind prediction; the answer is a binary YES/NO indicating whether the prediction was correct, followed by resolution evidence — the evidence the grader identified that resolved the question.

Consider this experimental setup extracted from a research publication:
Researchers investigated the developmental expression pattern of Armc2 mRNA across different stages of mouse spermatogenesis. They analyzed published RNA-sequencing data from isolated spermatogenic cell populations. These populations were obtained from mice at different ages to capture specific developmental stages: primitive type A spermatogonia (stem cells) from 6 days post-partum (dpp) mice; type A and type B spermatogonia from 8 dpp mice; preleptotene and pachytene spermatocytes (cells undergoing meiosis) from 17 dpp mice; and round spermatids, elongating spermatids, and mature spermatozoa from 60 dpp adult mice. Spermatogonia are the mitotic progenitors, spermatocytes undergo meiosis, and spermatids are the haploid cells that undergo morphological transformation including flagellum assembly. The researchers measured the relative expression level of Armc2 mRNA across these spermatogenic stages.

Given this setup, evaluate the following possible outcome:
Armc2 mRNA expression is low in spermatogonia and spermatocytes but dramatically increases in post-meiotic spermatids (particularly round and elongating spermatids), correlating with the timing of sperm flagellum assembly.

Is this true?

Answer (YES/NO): NO